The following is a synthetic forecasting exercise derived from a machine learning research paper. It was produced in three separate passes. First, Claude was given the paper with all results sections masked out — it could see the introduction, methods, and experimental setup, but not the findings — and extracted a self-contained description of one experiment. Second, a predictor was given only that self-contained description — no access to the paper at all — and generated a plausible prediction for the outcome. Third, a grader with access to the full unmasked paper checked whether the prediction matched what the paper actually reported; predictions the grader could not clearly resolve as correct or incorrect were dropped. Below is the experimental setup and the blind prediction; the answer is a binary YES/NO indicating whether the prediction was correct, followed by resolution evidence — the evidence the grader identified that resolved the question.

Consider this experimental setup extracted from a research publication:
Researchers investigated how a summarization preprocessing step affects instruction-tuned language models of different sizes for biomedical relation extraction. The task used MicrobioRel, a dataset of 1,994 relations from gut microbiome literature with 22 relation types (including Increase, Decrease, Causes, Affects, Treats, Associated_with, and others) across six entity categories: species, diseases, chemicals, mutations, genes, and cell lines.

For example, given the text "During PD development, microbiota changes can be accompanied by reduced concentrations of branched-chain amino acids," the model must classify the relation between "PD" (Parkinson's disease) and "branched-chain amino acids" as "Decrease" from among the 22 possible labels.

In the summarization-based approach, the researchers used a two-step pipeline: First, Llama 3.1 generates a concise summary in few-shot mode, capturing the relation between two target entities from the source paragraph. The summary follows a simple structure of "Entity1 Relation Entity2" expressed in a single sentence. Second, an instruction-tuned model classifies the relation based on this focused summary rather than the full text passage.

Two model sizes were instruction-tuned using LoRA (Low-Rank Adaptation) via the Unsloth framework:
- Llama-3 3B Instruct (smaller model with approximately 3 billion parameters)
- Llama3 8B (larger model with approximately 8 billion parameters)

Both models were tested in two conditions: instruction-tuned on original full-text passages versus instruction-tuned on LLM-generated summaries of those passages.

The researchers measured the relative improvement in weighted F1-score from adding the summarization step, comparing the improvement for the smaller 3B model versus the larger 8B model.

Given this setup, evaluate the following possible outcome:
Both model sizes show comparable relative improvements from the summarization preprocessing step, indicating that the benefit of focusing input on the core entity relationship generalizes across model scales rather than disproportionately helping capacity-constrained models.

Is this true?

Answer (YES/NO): NO